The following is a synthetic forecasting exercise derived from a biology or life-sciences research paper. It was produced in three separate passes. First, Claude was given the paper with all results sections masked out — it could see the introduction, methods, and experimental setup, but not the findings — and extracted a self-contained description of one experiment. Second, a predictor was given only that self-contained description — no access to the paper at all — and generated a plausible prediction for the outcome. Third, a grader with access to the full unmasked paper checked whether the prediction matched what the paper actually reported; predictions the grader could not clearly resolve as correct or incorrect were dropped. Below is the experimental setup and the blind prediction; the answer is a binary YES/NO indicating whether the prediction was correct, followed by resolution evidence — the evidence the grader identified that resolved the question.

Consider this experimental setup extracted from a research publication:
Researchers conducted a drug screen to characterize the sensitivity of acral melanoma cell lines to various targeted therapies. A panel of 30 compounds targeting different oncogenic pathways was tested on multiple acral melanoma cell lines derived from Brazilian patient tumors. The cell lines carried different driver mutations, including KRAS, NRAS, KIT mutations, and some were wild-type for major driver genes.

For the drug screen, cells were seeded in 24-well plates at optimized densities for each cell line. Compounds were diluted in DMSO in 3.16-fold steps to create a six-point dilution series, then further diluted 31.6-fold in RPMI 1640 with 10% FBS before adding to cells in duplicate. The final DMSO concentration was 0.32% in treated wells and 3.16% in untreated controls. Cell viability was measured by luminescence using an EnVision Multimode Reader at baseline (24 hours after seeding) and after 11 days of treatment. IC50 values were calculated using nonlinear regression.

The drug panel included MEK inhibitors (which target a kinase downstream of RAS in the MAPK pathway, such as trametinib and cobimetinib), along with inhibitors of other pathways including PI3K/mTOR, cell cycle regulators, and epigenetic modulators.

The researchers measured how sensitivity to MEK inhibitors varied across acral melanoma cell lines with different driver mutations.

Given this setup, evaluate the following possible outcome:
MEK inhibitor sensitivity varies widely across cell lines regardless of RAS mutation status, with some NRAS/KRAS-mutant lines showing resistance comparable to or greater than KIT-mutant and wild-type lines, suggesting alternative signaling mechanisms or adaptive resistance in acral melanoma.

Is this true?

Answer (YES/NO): NO